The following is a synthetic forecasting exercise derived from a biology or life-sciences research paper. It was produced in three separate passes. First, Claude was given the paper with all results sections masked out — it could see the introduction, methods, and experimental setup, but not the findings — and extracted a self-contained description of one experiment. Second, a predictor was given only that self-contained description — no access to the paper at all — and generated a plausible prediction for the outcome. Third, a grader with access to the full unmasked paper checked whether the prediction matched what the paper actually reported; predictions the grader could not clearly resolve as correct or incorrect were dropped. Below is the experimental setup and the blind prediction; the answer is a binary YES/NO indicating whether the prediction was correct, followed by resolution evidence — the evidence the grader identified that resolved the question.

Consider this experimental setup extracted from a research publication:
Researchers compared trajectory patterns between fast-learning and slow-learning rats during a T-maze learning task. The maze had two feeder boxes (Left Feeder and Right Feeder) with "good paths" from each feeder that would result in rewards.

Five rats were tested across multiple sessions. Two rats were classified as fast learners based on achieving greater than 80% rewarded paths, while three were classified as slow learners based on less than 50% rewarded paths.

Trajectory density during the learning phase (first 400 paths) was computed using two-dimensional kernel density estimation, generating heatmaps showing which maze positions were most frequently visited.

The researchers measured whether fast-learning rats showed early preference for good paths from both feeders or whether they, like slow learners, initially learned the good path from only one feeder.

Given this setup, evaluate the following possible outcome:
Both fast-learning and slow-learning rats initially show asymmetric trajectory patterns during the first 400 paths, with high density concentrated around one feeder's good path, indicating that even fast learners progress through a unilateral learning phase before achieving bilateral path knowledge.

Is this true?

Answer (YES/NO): NO